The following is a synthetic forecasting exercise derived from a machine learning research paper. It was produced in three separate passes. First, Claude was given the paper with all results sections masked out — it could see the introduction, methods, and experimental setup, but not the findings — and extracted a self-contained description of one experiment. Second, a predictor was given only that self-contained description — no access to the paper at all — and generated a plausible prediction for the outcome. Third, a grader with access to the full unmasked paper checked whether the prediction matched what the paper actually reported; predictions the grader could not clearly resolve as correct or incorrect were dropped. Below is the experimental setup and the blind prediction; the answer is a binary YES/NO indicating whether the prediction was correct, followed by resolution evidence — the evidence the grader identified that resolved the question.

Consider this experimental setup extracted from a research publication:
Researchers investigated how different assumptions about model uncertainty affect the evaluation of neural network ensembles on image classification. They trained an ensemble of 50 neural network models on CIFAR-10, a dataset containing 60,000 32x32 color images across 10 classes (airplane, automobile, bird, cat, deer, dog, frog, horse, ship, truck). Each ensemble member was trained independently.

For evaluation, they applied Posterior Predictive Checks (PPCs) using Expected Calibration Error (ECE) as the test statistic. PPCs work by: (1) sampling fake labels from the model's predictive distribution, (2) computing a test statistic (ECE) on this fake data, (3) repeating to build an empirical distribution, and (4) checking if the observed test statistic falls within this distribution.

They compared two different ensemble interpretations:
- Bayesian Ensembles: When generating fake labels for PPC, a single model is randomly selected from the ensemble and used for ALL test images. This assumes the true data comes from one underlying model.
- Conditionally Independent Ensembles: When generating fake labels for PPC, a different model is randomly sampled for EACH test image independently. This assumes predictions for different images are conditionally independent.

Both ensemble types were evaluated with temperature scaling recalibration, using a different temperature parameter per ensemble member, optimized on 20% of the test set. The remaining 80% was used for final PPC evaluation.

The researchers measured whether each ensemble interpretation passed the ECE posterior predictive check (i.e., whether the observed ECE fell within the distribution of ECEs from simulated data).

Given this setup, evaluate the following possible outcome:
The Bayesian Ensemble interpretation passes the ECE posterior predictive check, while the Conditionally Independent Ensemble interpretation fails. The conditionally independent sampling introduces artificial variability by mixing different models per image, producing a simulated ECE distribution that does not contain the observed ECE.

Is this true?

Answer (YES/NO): YES